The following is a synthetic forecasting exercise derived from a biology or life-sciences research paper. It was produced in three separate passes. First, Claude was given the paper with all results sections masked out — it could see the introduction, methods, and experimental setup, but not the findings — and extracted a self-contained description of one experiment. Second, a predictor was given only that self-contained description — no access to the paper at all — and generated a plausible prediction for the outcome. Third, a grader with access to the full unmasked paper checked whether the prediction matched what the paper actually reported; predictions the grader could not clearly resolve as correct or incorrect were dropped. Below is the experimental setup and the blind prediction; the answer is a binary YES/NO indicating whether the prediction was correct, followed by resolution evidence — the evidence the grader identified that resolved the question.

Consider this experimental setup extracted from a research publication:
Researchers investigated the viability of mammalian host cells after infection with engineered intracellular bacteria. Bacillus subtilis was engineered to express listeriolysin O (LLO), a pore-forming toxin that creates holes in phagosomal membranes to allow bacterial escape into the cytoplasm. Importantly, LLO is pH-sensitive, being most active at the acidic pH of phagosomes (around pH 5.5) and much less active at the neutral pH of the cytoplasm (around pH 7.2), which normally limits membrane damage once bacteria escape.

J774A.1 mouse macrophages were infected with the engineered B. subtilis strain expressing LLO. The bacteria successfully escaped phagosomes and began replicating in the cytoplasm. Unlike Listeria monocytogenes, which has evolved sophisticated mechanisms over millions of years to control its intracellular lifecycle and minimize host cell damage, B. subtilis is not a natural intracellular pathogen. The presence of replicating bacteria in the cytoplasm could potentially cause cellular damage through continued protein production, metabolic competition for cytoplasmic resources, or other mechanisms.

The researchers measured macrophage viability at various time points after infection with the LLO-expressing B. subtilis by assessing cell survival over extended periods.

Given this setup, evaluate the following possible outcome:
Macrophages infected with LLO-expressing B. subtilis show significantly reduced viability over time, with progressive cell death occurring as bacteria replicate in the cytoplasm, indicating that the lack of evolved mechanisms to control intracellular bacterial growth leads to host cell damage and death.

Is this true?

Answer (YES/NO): YES